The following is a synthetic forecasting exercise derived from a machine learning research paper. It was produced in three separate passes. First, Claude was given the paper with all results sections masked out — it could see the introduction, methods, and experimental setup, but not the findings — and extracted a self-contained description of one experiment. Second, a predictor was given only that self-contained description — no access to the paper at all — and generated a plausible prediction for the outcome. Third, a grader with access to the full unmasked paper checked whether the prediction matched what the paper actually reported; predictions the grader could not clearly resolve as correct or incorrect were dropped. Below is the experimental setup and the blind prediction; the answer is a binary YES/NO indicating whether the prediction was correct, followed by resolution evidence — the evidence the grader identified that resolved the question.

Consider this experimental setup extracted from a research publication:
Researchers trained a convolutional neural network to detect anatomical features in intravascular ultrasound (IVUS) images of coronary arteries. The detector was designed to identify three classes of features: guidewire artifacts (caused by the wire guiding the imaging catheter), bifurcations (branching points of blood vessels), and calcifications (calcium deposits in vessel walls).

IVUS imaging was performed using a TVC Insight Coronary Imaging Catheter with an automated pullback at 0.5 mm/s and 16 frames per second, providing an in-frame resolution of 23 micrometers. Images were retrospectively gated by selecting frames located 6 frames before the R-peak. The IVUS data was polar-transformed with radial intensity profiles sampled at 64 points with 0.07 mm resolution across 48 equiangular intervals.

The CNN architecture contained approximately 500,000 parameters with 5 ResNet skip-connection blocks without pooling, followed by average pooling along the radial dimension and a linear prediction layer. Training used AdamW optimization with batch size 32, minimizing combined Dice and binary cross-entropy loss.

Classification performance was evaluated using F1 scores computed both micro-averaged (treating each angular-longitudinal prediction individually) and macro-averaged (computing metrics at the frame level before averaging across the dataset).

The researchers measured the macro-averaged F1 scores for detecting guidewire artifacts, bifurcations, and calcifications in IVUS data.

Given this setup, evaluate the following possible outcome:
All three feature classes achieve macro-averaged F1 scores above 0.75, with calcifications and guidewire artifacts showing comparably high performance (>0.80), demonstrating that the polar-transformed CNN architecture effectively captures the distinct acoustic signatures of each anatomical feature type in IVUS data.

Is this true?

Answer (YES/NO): NO